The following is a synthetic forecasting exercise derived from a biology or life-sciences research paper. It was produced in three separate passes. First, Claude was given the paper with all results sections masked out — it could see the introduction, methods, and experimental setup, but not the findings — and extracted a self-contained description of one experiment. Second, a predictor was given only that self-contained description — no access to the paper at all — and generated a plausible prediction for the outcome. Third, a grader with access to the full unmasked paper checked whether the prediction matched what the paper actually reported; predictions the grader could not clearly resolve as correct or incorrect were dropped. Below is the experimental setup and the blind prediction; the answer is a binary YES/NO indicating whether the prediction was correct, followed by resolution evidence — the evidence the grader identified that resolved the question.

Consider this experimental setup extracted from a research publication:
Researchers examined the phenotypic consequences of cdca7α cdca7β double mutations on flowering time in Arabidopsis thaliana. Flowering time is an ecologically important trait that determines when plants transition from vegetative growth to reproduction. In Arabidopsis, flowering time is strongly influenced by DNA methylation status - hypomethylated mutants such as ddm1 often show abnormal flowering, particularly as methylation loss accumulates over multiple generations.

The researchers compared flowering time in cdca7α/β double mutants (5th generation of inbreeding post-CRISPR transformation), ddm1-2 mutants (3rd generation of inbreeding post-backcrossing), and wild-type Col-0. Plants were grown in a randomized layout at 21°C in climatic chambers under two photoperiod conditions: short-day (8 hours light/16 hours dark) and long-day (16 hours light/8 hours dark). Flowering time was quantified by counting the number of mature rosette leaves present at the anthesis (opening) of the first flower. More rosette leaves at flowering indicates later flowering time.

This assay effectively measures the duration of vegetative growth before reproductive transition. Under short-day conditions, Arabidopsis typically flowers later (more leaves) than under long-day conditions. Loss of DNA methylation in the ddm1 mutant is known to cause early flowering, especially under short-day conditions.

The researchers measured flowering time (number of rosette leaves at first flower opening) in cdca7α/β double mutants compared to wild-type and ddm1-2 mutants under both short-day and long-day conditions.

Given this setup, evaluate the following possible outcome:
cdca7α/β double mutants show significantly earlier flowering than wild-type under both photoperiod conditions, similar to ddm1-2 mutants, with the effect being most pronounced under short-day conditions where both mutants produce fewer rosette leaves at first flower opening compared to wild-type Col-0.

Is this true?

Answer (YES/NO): NO